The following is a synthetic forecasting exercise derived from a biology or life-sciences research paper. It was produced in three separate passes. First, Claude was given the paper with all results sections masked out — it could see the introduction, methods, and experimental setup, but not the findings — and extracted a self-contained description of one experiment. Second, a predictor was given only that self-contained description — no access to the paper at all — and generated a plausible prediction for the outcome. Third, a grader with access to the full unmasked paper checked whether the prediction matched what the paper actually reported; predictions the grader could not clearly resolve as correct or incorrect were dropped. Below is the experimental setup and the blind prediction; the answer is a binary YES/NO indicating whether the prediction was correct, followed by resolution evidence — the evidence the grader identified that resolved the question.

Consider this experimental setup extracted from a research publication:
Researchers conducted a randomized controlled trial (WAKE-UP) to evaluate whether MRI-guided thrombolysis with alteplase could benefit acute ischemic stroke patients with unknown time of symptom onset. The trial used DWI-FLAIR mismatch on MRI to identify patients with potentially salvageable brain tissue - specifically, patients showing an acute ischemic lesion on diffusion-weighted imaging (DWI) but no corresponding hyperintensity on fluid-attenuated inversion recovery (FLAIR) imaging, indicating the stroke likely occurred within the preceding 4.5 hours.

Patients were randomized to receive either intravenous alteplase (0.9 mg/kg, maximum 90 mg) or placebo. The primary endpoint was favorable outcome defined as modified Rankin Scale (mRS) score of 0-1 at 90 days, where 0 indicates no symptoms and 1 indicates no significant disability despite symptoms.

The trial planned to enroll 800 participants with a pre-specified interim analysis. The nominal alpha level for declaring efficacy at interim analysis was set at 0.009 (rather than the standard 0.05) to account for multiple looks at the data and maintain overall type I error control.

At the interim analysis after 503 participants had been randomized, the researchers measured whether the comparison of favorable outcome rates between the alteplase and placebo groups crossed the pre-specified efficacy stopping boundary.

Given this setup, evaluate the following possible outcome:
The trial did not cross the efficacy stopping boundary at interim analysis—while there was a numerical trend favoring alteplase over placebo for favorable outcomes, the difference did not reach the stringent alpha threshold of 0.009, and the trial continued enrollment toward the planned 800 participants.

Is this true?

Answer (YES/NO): NO